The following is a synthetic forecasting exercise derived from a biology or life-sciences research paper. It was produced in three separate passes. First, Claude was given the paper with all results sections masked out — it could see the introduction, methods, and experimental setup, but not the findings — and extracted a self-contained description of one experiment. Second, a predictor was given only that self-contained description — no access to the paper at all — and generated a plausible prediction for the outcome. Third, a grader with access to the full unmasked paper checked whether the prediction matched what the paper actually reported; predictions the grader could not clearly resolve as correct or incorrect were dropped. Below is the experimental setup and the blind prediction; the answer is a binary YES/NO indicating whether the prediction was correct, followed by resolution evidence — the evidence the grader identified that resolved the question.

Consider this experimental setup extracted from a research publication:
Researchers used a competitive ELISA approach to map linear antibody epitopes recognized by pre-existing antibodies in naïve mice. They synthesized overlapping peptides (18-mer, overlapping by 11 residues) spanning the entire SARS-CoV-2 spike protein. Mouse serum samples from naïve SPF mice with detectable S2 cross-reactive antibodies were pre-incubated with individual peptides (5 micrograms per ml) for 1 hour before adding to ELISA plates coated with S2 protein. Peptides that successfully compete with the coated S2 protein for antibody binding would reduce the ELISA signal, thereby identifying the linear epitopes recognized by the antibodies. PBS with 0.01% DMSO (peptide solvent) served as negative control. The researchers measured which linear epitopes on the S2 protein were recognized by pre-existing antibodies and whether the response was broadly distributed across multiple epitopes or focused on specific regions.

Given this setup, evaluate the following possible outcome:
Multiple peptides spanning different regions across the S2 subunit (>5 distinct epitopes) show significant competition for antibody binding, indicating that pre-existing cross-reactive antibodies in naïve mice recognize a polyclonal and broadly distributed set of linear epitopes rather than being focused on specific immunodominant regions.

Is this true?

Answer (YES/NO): NO